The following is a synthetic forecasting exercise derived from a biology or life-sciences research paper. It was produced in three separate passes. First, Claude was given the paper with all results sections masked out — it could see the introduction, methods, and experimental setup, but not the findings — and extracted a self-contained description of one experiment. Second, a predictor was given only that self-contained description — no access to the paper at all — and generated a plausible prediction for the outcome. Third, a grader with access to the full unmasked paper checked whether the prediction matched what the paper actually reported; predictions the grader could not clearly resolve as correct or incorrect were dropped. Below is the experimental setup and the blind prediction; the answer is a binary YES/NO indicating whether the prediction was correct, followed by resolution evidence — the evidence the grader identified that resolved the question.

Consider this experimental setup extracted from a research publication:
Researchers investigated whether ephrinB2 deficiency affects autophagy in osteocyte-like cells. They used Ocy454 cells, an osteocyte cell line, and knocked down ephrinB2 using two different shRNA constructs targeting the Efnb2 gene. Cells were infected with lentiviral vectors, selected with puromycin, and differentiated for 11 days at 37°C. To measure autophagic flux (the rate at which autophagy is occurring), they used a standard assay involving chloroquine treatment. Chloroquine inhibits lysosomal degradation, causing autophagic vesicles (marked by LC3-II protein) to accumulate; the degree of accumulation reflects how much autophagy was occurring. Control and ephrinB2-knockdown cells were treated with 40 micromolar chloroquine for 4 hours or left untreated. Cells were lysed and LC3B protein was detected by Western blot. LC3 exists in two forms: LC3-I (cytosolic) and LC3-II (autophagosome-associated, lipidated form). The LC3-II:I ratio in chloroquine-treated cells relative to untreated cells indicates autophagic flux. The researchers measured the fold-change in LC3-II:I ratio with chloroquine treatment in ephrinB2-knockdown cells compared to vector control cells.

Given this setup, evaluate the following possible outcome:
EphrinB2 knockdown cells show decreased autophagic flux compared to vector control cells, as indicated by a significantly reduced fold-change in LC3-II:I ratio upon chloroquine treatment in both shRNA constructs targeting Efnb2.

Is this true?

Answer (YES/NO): NO